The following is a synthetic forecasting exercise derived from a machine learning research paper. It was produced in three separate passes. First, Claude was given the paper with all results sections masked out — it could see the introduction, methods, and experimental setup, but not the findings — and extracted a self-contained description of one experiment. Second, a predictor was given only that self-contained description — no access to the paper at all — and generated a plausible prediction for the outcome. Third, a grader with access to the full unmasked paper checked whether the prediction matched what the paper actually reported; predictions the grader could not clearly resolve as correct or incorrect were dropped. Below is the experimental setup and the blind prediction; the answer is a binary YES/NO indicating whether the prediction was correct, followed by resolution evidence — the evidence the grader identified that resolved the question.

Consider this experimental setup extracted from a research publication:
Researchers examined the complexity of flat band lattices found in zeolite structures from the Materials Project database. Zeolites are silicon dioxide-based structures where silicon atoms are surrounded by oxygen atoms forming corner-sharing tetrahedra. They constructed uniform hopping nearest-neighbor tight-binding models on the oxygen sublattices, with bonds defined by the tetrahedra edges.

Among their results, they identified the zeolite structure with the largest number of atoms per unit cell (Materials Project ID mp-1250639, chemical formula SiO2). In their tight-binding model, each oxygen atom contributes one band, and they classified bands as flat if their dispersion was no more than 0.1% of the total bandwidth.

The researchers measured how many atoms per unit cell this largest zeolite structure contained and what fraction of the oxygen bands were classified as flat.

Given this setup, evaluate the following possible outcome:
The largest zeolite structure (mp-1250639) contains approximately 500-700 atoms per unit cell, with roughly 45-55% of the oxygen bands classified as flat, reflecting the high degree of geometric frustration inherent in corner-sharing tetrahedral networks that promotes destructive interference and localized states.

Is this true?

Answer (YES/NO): NO